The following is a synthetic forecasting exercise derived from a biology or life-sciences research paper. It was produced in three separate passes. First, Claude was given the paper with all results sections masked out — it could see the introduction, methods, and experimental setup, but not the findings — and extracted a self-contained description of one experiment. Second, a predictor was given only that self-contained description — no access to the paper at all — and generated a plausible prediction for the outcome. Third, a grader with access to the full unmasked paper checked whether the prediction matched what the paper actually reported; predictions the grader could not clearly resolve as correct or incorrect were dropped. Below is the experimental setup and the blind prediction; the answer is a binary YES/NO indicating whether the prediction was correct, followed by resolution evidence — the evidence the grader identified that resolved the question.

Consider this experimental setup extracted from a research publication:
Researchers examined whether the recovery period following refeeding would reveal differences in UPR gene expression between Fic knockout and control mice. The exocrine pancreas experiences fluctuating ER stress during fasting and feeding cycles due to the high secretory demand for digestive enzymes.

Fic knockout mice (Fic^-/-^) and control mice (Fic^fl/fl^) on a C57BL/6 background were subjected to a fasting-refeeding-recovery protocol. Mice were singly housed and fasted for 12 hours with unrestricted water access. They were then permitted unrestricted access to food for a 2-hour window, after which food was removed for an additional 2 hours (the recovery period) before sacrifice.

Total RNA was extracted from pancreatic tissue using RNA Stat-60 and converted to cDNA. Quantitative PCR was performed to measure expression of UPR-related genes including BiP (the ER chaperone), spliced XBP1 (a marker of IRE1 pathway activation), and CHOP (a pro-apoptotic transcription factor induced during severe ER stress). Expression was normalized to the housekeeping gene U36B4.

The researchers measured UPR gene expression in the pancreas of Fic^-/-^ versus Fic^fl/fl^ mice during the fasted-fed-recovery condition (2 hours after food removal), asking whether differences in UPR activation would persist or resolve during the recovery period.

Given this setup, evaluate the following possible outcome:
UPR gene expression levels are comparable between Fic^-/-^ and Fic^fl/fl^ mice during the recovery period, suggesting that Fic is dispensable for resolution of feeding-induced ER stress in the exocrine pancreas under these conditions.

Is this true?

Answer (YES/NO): YES